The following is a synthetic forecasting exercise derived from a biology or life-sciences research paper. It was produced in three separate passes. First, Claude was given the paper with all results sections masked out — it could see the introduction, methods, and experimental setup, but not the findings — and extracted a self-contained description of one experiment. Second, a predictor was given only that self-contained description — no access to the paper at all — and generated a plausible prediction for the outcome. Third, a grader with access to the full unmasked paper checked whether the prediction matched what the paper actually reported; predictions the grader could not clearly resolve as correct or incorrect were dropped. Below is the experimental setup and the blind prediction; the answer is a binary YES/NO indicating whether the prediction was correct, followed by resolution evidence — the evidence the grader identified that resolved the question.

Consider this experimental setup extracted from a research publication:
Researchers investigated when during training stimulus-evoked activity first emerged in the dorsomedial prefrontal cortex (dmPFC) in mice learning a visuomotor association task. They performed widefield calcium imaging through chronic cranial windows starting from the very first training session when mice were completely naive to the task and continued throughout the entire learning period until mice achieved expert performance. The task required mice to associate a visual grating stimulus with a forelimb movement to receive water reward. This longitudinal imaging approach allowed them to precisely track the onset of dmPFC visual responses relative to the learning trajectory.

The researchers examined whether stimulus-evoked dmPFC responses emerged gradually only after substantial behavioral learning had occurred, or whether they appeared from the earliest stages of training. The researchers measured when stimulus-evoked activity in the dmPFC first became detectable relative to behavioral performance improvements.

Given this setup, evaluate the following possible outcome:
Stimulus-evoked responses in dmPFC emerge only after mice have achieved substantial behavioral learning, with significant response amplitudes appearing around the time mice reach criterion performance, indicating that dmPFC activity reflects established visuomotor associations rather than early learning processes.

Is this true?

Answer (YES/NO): NO